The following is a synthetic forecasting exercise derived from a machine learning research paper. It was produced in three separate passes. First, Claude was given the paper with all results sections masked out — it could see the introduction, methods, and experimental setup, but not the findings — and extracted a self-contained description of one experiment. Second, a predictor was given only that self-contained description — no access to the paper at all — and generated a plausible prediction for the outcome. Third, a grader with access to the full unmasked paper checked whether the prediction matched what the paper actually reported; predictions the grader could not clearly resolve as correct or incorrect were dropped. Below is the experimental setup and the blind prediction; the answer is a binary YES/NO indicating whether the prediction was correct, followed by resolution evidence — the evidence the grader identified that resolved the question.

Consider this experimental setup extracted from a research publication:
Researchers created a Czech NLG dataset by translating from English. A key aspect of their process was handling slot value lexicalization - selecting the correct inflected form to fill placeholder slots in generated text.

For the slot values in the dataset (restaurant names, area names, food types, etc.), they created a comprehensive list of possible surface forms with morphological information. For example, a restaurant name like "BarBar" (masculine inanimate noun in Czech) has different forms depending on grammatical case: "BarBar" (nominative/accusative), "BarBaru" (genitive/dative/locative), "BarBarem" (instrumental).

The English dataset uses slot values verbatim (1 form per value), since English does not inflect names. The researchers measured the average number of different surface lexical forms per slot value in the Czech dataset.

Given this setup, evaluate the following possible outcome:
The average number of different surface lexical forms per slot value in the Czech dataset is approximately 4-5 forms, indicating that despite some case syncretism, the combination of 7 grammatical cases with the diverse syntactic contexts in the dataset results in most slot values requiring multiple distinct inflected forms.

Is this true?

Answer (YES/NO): NO